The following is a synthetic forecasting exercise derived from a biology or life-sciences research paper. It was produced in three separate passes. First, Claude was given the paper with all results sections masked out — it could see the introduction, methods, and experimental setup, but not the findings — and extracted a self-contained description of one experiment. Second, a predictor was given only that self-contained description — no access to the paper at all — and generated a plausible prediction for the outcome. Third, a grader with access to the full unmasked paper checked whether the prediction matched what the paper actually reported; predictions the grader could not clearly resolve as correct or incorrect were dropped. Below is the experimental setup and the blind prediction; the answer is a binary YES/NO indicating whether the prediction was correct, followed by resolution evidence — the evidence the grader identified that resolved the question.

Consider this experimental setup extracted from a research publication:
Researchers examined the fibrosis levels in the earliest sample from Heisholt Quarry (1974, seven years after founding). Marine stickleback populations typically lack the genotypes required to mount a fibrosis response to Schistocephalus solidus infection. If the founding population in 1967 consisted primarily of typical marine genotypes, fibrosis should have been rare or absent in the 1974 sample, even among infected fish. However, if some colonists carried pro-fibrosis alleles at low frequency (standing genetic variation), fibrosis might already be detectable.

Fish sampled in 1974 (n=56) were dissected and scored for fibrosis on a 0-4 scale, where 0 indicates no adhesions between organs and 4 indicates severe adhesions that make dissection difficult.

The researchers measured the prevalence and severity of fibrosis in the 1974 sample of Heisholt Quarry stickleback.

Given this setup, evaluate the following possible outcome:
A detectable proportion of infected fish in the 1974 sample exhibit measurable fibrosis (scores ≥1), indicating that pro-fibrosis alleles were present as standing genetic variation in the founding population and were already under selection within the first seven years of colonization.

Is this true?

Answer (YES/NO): NO